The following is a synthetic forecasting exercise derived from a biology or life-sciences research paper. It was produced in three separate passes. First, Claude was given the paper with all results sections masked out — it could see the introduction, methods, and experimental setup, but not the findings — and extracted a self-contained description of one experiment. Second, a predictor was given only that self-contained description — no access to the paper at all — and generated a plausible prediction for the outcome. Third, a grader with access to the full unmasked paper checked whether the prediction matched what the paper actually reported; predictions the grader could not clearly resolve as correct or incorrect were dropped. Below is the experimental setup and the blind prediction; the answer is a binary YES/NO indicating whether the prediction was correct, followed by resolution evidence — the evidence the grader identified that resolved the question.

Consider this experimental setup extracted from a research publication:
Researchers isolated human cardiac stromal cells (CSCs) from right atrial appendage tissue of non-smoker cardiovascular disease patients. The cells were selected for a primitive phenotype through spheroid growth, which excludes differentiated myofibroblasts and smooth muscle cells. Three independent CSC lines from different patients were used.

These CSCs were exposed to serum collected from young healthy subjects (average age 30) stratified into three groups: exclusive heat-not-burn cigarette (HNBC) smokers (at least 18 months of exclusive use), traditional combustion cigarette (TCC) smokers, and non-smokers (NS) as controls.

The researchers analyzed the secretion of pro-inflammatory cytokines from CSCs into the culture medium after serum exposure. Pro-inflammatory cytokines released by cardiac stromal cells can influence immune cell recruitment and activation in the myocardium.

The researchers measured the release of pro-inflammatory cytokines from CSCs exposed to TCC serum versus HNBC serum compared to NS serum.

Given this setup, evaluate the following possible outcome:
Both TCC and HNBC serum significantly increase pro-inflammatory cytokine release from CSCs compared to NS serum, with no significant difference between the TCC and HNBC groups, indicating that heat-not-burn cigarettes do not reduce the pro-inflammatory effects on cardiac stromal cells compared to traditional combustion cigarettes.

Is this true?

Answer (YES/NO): NO